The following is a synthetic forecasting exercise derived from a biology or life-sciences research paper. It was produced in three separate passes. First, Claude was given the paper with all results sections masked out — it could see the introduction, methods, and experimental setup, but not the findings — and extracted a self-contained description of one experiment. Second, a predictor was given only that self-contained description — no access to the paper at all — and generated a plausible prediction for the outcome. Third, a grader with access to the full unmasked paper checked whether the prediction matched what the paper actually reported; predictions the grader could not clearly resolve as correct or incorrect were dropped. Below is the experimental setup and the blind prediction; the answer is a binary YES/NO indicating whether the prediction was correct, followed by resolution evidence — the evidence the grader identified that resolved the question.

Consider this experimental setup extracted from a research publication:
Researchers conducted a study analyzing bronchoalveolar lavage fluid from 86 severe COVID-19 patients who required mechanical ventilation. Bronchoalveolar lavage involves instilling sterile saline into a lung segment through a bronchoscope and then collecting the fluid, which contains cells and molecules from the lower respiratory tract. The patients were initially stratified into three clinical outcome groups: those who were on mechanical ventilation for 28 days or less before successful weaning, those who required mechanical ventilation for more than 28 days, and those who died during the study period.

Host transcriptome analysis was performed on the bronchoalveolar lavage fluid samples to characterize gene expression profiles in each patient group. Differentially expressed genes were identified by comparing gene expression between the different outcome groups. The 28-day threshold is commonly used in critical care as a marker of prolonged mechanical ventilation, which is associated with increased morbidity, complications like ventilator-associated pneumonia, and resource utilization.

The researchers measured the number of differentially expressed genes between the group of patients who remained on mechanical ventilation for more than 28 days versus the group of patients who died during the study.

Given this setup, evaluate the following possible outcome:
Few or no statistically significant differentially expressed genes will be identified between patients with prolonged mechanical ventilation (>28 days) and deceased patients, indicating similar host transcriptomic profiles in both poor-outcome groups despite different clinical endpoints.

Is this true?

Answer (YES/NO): YES